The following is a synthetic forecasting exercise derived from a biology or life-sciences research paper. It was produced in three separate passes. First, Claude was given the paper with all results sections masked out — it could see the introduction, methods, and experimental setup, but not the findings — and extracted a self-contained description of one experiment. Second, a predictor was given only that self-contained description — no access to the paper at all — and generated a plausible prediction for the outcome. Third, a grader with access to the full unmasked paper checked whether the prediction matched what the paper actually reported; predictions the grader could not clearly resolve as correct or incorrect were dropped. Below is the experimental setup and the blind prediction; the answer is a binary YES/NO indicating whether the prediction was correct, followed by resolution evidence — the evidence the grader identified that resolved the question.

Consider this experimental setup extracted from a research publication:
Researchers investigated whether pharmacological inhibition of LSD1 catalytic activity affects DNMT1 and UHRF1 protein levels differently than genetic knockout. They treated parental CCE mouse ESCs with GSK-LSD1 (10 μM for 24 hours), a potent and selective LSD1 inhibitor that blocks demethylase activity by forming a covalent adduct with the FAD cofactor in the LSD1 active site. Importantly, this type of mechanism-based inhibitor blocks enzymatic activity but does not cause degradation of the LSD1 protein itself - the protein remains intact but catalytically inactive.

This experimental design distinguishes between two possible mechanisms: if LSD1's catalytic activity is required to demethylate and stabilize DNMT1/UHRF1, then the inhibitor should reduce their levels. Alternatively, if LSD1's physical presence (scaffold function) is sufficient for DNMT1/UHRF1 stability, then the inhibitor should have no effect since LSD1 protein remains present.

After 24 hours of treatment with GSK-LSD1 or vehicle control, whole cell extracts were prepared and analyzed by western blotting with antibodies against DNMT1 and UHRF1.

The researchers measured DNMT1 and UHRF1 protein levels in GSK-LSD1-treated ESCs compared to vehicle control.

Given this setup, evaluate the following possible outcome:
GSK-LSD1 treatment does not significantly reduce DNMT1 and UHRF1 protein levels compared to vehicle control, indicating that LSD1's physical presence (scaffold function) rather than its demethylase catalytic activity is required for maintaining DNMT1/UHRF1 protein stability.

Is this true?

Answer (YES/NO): YES